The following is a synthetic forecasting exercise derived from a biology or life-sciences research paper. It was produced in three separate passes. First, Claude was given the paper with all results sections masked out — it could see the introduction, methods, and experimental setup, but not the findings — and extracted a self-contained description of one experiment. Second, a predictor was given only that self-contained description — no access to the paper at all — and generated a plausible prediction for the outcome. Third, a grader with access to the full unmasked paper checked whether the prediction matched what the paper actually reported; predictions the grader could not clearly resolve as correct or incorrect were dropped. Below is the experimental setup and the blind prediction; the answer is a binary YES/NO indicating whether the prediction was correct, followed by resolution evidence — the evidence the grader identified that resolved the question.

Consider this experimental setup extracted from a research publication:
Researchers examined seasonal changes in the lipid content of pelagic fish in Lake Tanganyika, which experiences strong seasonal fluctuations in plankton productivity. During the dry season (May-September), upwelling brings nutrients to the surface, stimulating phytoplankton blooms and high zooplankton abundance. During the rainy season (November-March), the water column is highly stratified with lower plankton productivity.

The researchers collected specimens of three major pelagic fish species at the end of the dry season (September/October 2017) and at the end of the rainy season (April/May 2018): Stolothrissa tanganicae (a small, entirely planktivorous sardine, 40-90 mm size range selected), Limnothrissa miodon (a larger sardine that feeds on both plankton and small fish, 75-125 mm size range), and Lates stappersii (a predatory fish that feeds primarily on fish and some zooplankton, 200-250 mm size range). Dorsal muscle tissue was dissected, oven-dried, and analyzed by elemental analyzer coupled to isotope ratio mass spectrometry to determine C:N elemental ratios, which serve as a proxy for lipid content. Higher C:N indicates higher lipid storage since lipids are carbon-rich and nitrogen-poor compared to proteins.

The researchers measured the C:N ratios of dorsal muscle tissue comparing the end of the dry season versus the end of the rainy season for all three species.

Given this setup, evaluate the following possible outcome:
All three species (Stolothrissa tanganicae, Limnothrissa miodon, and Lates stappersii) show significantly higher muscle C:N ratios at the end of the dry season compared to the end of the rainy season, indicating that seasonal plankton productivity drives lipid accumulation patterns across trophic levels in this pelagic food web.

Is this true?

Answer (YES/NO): NO